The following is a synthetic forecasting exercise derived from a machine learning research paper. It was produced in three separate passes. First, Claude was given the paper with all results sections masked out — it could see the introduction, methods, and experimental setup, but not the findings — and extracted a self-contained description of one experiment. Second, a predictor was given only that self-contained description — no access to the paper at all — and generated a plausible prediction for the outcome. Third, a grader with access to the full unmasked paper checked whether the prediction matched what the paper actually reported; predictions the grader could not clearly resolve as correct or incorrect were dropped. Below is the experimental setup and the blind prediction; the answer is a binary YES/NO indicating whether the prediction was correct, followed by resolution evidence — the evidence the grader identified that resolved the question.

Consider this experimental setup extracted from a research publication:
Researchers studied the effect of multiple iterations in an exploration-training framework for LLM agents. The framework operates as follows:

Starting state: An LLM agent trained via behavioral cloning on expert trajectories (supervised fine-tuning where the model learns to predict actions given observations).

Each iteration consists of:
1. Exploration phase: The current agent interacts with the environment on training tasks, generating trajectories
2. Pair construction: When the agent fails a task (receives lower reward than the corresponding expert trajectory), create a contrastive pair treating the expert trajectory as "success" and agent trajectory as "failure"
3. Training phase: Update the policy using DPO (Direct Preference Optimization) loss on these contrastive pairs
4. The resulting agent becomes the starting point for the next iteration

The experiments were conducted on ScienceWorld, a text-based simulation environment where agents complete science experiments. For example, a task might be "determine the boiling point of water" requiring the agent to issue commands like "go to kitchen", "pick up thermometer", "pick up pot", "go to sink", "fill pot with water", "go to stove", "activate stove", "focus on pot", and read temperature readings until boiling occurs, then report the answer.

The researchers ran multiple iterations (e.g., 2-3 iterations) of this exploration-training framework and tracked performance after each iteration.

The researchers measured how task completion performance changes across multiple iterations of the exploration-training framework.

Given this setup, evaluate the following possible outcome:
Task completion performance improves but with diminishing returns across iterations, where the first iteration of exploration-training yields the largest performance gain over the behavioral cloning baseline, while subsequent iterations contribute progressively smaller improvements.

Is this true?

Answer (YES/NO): NO